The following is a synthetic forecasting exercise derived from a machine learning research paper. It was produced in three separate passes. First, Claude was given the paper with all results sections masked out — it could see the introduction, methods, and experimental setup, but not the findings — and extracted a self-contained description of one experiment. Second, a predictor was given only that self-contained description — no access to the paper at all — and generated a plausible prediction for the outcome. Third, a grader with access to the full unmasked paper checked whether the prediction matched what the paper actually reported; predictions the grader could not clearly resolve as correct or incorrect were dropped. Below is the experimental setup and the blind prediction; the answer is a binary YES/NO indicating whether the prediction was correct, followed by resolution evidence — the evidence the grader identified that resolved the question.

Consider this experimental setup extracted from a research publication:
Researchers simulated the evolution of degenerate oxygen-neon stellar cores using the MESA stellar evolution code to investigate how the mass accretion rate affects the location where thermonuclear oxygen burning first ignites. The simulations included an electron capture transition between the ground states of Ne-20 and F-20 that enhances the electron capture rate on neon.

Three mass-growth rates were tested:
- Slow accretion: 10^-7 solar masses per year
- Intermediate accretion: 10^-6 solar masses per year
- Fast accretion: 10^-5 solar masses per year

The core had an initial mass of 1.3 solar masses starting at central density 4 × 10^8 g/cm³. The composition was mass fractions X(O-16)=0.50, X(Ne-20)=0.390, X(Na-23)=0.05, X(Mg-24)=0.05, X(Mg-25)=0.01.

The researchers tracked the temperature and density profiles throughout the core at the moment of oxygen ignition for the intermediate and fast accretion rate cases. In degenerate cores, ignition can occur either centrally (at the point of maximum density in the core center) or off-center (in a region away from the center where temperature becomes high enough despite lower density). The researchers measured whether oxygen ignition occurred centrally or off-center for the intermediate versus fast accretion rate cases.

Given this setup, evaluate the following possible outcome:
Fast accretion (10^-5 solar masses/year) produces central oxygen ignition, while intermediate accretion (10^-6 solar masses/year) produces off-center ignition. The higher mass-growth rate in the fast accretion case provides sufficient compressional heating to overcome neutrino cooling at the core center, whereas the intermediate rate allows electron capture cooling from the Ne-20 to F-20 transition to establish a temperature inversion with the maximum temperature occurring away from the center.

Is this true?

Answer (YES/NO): YES